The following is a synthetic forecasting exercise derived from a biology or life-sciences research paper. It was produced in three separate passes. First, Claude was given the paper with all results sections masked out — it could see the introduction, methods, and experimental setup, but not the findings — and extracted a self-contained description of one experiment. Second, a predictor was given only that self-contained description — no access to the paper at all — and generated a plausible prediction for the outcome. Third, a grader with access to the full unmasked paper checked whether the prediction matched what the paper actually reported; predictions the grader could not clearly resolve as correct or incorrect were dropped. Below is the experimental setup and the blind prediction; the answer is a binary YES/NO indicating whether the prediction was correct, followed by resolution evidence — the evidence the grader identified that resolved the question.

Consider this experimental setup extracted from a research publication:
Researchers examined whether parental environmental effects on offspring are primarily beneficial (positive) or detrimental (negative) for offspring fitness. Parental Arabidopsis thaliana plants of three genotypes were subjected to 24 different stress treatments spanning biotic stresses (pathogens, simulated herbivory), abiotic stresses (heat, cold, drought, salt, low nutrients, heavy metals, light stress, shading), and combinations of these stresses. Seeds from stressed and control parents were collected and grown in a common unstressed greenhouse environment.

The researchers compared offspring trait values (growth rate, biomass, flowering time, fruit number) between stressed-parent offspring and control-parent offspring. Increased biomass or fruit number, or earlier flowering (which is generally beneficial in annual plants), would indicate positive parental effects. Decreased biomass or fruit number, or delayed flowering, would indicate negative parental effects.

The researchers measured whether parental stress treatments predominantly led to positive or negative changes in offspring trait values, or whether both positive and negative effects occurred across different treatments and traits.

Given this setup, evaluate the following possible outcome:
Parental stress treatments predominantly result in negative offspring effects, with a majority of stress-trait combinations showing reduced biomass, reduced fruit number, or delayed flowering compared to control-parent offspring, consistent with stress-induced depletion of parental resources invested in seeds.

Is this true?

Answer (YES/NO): NO